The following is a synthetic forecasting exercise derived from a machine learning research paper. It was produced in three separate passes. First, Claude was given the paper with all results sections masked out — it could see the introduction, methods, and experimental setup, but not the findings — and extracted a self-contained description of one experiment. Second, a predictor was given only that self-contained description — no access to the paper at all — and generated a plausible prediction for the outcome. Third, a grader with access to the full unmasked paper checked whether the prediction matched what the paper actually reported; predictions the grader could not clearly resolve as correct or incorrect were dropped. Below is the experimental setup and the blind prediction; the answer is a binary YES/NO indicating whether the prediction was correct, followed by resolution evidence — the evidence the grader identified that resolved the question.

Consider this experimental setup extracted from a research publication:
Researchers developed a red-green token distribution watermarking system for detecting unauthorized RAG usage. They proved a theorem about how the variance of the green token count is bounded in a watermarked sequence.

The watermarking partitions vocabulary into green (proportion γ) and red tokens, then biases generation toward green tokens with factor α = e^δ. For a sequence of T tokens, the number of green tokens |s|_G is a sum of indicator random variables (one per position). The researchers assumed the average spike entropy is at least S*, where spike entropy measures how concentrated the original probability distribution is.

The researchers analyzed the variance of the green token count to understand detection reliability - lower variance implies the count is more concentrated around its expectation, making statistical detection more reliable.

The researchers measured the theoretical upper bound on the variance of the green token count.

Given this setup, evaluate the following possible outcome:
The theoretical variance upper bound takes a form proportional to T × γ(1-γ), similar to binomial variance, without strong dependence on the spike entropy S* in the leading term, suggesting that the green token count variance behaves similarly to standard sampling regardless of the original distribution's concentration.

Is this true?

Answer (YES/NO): NO